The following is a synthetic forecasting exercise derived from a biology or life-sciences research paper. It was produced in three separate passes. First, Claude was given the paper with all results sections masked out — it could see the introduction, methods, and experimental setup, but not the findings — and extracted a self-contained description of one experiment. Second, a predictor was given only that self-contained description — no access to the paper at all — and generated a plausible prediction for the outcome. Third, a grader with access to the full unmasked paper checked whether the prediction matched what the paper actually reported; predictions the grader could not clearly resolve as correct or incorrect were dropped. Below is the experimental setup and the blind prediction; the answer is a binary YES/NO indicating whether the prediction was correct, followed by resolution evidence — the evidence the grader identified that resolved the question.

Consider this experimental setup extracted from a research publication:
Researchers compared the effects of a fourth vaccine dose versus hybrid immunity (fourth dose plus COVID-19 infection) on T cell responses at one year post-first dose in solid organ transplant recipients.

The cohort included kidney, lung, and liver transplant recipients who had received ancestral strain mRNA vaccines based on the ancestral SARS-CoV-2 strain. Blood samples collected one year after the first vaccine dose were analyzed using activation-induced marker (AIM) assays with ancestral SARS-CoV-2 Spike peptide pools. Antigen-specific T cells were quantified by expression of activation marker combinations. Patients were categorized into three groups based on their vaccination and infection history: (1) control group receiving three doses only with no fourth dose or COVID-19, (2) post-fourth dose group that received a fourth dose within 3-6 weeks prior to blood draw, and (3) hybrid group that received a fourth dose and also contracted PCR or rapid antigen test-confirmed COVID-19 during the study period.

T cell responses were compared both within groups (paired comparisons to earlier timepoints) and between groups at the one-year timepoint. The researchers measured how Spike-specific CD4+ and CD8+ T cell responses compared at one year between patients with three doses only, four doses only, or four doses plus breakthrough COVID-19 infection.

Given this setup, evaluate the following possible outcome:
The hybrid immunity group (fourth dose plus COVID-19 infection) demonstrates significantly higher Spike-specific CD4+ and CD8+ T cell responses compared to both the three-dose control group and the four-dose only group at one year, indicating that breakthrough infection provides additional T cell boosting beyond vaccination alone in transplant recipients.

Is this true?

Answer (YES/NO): NO